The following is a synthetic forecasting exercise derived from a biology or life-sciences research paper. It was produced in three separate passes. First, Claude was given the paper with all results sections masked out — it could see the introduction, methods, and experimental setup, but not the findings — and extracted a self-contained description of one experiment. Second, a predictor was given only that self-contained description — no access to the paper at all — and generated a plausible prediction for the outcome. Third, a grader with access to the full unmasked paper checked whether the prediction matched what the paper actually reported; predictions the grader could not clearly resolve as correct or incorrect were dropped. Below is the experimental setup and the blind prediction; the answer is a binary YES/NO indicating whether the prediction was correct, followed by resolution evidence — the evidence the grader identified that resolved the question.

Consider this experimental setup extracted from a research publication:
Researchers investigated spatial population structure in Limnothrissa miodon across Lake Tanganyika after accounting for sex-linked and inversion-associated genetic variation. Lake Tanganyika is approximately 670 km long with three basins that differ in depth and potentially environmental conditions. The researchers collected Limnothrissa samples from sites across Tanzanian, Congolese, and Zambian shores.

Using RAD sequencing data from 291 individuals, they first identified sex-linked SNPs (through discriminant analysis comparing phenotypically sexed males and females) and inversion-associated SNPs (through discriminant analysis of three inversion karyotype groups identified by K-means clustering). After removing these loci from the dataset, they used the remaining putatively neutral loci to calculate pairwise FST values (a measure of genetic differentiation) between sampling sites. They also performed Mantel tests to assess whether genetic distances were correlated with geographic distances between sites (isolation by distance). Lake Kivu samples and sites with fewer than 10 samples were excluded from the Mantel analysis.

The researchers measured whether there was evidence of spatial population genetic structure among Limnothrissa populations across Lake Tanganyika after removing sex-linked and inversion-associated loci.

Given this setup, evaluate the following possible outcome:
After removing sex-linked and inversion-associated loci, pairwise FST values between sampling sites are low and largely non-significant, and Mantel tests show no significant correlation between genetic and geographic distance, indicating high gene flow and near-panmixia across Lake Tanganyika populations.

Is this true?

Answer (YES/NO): YES